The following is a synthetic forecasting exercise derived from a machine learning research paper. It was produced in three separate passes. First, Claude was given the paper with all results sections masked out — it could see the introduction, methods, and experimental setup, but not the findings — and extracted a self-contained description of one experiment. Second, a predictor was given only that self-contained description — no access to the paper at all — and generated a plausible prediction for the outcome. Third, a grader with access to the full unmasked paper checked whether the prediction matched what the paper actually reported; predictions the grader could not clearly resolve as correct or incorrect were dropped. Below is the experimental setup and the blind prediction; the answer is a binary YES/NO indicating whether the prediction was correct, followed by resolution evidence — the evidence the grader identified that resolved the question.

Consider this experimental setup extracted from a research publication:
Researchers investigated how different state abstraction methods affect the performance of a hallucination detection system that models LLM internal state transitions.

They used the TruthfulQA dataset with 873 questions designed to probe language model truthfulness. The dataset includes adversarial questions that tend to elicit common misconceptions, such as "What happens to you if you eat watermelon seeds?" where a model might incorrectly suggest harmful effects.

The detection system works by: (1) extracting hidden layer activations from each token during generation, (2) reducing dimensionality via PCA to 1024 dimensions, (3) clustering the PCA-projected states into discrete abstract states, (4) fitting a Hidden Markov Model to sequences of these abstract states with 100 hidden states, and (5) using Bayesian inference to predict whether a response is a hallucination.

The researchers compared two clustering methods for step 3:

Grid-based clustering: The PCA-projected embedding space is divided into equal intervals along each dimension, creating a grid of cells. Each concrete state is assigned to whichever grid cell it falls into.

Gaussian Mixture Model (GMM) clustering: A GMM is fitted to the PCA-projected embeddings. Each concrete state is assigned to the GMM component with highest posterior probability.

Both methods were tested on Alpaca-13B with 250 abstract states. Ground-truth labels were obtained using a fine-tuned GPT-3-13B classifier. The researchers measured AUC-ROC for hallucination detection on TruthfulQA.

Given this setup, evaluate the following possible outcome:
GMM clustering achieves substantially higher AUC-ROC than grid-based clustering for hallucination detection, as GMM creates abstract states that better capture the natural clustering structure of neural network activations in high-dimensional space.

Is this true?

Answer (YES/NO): NO